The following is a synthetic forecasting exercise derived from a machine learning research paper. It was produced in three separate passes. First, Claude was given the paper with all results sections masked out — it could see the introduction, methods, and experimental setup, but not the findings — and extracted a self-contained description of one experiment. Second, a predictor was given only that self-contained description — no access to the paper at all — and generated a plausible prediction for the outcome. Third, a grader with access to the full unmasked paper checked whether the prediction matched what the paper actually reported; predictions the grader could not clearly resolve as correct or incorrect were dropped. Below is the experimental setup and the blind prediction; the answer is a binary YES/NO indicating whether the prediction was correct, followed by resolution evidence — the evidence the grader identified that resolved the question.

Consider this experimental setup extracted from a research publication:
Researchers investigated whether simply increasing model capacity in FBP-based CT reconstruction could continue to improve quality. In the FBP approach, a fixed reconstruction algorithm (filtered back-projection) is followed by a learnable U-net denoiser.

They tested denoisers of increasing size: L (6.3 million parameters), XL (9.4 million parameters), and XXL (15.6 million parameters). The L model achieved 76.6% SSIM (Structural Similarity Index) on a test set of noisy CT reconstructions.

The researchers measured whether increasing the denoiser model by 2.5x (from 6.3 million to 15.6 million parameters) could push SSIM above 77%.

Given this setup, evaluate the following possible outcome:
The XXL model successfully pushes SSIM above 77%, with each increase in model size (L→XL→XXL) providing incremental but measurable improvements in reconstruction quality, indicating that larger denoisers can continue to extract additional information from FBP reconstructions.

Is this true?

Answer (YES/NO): NO